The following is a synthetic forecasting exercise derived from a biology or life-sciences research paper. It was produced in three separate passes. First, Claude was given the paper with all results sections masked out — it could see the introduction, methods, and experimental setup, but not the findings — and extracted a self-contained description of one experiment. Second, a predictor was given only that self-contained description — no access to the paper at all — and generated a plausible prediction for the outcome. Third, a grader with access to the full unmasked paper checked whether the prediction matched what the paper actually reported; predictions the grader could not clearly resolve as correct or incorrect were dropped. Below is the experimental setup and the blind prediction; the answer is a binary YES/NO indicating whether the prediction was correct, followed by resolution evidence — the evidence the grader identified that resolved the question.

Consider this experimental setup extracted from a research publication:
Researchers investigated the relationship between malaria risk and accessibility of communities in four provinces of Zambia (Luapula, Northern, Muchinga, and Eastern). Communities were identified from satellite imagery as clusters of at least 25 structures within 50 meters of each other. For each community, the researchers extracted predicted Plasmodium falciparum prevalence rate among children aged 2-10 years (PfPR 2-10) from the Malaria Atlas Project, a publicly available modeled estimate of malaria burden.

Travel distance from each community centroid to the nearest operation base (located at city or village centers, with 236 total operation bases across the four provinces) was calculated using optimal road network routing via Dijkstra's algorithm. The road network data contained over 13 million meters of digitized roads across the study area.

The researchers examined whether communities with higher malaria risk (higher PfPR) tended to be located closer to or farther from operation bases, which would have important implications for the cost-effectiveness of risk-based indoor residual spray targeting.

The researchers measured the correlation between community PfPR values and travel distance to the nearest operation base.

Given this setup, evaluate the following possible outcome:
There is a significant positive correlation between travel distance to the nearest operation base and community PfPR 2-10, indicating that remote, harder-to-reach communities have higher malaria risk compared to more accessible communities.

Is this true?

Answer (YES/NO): NO